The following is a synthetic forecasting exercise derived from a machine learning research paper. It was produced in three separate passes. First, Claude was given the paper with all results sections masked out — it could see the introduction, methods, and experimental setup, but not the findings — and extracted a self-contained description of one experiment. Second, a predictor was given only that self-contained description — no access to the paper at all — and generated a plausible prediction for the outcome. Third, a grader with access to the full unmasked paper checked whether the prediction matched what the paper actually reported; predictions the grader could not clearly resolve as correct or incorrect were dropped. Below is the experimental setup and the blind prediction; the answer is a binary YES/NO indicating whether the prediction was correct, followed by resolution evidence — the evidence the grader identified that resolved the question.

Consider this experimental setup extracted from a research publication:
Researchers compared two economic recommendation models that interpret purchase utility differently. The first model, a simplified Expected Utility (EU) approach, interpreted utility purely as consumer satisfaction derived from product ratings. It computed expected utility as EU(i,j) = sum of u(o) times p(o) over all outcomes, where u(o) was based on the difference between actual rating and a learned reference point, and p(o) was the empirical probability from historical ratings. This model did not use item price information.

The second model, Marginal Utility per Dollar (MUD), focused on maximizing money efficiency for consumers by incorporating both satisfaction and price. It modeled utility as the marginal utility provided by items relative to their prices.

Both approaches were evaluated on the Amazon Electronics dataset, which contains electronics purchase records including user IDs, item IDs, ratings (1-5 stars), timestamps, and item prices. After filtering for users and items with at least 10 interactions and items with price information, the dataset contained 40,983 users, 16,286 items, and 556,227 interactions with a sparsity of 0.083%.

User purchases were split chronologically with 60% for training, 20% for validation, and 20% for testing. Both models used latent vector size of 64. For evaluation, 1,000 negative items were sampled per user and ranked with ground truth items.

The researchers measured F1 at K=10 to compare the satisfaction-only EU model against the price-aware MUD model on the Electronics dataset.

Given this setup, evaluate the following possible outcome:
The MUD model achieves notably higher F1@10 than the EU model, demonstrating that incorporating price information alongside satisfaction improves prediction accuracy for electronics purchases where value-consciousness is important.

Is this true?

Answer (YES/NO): YES